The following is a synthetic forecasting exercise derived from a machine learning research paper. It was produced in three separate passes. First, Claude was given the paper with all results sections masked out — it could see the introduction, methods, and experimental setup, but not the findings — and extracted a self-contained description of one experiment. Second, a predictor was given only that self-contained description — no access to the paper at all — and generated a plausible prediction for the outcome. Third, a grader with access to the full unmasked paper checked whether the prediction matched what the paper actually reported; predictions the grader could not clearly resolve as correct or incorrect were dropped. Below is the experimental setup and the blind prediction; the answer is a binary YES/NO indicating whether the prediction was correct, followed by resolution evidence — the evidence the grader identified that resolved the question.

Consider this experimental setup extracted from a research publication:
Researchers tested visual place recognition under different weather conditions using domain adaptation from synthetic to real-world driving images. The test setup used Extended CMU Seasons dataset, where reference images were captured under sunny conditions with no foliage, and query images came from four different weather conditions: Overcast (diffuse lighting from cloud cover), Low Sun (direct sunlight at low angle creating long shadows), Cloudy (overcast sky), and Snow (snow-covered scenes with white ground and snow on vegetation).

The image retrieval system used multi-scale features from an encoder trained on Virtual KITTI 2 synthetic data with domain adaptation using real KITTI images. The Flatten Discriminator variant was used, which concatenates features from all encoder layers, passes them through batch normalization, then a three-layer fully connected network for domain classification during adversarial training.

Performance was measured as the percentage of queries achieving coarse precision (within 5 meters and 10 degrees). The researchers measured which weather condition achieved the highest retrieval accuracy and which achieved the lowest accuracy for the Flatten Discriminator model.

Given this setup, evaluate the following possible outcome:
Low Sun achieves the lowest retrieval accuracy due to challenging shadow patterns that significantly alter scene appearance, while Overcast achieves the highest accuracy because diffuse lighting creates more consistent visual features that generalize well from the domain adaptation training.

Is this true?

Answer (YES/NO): NO